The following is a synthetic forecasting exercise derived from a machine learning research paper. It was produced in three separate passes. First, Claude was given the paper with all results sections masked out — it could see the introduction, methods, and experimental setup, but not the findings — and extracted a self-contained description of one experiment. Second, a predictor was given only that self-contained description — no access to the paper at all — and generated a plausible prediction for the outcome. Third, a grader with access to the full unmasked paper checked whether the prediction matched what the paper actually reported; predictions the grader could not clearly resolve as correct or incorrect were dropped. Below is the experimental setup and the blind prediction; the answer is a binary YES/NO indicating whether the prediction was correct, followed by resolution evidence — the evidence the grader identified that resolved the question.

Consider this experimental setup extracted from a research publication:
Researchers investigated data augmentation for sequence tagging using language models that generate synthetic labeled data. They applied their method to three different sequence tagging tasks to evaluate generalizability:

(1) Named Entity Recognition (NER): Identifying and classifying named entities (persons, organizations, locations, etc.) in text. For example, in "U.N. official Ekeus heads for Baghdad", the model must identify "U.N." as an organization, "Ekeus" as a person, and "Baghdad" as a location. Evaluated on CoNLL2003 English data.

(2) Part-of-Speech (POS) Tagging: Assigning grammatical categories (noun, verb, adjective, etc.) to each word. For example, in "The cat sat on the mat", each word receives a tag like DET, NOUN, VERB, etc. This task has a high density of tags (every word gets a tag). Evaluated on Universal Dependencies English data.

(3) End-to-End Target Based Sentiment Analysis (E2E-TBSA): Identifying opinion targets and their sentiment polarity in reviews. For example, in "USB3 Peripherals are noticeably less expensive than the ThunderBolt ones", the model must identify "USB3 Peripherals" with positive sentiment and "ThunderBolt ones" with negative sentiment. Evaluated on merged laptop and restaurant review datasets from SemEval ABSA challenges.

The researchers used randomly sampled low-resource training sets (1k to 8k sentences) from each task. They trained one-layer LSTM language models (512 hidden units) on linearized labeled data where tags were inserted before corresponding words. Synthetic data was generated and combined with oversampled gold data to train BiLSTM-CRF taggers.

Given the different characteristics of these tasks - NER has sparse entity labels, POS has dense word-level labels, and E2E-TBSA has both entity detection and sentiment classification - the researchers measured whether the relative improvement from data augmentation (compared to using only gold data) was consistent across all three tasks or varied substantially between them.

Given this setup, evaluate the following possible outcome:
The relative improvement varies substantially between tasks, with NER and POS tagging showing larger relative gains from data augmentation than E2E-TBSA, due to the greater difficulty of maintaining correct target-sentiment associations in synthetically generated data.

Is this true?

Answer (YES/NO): NO